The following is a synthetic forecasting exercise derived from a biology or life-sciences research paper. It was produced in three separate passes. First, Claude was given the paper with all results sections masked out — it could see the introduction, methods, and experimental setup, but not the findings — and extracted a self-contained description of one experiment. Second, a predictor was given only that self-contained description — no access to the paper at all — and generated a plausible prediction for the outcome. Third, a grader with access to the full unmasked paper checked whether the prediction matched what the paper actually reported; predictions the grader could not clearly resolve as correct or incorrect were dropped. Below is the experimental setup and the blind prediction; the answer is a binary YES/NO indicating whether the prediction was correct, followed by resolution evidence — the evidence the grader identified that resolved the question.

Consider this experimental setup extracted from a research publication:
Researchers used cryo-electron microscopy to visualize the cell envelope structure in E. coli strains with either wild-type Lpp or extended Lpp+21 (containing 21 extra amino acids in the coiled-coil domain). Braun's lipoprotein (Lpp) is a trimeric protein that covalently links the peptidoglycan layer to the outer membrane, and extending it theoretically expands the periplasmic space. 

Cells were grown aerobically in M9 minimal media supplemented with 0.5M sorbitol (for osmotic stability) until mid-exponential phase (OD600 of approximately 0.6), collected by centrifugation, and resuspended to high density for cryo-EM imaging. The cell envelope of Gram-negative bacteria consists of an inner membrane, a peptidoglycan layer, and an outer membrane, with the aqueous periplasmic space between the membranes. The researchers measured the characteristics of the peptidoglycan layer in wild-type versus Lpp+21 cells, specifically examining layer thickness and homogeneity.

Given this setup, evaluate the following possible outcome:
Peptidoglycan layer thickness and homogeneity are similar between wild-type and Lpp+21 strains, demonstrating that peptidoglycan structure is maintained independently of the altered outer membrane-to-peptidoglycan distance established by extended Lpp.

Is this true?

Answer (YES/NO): NO